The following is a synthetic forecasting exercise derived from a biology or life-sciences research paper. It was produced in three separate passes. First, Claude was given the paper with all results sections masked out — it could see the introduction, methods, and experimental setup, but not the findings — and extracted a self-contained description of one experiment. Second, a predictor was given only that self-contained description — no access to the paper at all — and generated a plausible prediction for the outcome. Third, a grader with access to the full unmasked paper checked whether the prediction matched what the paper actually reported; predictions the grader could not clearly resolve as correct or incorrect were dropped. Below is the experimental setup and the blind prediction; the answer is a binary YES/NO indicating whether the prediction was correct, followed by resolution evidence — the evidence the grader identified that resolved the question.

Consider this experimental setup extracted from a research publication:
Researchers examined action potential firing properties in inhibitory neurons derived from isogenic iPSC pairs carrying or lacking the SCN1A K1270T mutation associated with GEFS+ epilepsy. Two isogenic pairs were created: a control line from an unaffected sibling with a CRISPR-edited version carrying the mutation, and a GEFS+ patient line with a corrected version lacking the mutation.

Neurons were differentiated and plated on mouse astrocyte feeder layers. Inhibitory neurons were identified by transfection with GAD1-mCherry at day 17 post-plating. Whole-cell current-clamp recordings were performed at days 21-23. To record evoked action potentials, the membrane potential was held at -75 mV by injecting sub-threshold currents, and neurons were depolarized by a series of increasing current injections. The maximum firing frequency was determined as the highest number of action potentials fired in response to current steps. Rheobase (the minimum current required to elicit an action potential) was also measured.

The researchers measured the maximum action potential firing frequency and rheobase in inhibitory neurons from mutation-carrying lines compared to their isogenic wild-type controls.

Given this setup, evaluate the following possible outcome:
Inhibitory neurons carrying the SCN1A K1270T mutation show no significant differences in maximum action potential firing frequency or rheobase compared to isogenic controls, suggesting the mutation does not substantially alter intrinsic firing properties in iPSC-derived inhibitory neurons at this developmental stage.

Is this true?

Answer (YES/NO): NO